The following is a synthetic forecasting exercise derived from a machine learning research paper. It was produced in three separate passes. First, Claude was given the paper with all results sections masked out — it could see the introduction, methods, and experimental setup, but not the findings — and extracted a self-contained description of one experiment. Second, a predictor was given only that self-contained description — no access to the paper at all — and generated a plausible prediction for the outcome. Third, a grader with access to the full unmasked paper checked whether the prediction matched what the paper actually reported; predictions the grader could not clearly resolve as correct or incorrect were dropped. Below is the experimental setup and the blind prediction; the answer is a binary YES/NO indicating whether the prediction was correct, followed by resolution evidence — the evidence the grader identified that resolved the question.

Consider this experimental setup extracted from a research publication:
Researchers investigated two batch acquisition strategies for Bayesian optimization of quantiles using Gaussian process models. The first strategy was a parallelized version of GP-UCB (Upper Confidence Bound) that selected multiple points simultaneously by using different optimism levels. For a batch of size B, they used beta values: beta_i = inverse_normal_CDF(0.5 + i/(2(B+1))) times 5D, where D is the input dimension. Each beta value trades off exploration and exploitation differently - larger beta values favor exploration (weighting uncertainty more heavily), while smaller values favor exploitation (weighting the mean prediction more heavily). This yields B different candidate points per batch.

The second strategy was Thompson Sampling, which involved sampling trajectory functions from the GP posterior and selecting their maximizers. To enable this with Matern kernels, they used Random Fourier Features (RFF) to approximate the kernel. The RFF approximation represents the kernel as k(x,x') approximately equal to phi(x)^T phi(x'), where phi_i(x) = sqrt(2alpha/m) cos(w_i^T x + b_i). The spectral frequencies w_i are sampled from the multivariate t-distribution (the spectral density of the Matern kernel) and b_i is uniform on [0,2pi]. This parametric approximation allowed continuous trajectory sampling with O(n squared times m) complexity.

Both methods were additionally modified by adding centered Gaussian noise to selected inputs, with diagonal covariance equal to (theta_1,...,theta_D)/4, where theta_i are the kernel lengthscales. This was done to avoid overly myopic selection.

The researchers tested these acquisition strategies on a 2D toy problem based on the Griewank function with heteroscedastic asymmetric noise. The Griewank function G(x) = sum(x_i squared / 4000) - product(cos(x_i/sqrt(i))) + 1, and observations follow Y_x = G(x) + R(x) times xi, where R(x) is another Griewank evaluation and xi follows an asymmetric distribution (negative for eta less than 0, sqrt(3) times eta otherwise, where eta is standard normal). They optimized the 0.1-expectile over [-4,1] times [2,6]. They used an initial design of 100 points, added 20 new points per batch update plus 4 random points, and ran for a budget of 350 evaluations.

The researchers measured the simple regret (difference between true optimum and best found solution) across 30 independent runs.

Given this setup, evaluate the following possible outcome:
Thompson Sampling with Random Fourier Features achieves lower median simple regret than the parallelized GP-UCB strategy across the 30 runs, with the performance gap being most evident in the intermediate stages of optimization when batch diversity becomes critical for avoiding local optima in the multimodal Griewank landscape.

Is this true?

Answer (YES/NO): NO